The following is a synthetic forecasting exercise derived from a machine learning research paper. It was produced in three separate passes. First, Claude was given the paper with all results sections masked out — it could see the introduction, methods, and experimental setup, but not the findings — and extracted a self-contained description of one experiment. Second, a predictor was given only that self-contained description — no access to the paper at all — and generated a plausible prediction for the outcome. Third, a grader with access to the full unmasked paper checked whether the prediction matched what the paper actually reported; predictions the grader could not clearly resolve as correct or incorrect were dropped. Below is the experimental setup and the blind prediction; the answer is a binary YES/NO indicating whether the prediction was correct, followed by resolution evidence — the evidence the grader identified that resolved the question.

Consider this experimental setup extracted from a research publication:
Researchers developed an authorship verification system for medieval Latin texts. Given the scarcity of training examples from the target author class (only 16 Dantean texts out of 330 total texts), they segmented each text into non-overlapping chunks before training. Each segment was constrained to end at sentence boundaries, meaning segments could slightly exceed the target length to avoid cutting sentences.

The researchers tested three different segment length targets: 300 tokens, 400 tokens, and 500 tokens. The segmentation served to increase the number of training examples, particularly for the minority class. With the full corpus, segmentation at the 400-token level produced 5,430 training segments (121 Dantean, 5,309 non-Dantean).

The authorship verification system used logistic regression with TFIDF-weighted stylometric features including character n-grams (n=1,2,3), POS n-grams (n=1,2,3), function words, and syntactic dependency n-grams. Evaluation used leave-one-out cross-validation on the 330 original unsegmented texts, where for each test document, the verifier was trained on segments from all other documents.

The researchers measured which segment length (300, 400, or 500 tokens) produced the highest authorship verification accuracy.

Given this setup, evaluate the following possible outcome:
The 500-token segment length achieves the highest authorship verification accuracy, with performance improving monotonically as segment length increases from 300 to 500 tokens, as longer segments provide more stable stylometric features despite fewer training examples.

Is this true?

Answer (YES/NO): NO